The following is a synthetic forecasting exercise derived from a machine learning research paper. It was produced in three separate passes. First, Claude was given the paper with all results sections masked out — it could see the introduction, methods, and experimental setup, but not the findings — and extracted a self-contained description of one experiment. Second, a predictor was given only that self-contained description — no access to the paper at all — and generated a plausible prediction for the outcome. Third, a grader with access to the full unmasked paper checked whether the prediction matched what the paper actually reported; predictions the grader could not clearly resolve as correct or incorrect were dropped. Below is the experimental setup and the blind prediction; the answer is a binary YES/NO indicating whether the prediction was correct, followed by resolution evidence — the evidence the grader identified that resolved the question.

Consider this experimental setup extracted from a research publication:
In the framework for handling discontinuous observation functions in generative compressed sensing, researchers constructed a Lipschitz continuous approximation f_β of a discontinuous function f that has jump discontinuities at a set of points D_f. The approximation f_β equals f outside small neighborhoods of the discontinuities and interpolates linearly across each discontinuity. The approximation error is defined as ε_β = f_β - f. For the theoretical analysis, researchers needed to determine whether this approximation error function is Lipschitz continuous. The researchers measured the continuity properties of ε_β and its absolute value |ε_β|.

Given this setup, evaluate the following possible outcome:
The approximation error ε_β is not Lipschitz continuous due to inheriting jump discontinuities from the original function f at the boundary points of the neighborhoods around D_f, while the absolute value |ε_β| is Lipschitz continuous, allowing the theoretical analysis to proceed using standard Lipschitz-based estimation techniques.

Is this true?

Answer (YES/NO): YES